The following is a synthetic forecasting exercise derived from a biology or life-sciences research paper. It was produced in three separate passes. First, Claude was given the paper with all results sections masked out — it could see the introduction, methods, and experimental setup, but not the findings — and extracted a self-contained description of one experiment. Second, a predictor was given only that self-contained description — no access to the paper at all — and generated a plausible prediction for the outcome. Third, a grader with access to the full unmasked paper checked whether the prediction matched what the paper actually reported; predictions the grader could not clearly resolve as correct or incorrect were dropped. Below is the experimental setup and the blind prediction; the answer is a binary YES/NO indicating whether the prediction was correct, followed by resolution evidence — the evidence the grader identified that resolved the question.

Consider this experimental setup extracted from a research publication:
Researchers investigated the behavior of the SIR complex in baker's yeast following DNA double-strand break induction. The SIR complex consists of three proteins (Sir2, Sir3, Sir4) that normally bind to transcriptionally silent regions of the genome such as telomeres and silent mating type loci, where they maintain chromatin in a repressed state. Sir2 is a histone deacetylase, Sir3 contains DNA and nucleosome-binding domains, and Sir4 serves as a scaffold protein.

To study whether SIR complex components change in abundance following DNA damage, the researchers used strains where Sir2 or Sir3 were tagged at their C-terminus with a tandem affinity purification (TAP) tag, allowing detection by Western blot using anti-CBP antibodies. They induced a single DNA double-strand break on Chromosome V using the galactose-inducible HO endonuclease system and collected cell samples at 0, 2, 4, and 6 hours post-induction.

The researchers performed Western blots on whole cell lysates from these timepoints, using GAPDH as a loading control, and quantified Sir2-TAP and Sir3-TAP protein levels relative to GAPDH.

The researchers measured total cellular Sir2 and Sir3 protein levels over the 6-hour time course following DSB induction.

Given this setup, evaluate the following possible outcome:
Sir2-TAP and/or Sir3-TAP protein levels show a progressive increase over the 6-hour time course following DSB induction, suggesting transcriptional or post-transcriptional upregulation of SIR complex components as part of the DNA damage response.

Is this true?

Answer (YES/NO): YES